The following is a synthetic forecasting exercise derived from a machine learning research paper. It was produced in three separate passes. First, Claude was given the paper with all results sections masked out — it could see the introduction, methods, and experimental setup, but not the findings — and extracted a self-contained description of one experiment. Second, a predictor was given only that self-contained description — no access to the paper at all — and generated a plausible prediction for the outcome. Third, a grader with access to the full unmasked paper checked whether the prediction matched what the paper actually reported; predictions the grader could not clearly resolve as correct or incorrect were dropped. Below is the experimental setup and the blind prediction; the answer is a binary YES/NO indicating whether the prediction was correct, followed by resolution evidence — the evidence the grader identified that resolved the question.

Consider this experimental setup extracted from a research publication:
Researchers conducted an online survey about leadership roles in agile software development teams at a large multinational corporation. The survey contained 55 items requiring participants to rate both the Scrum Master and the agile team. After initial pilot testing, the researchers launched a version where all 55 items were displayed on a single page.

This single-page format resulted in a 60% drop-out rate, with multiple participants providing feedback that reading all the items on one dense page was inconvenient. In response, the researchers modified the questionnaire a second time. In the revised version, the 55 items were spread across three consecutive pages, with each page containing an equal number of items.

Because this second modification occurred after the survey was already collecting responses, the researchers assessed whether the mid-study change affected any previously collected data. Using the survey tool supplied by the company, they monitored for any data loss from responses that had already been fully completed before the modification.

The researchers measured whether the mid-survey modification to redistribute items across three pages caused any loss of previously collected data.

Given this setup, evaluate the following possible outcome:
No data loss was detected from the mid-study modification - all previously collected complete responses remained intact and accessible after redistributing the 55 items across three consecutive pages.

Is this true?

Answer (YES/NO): NO